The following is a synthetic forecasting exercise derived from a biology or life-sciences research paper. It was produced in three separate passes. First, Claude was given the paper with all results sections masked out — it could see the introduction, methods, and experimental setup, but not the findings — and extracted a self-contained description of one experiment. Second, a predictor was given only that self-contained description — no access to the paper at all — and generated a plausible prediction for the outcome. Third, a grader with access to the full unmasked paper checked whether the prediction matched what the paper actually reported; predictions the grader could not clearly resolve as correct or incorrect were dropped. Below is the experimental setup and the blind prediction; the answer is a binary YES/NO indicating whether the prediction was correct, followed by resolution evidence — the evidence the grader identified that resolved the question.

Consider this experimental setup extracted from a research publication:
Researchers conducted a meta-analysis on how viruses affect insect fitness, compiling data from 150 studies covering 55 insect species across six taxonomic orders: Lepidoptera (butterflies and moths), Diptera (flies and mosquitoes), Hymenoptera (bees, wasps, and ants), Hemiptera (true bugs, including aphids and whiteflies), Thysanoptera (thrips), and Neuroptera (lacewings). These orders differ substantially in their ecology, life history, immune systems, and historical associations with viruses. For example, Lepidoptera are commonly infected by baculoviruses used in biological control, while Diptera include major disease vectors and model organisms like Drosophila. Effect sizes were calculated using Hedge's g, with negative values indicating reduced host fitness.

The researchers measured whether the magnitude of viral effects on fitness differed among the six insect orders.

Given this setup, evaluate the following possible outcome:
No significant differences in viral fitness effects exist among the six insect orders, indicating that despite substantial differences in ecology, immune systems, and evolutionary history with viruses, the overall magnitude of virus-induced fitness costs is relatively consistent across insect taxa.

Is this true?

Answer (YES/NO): YES